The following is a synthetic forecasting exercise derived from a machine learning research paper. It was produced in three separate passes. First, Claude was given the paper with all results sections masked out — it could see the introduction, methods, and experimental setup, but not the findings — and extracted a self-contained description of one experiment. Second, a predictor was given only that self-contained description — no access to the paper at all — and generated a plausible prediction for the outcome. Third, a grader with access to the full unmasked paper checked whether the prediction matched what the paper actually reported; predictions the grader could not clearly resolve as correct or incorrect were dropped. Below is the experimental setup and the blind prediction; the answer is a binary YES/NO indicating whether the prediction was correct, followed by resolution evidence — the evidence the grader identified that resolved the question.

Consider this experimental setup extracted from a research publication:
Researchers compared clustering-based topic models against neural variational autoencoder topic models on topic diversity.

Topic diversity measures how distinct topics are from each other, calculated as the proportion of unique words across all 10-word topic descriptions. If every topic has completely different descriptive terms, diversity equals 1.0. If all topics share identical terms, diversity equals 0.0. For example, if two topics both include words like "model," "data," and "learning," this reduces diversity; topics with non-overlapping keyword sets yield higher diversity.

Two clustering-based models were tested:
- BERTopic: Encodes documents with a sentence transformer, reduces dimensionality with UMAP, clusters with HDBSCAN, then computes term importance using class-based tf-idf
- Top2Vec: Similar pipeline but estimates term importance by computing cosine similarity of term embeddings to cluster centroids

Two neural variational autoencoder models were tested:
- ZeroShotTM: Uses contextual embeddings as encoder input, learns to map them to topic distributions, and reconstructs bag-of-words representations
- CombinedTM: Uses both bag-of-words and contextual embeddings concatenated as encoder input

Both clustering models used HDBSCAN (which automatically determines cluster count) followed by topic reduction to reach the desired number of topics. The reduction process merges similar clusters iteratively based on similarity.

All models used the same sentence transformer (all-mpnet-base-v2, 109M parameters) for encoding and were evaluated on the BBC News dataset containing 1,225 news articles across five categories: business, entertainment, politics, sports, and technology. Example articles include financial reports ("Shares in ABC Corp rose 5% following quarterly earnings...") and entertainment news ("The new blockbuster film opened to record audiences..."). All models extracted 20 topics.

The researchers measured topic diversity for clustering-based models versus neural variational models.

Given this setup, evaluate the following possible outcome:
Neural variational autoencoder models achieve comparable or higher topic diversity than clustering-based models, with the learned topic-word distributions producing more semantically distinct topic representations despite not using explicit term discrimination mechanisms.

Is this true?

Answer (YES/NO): YES